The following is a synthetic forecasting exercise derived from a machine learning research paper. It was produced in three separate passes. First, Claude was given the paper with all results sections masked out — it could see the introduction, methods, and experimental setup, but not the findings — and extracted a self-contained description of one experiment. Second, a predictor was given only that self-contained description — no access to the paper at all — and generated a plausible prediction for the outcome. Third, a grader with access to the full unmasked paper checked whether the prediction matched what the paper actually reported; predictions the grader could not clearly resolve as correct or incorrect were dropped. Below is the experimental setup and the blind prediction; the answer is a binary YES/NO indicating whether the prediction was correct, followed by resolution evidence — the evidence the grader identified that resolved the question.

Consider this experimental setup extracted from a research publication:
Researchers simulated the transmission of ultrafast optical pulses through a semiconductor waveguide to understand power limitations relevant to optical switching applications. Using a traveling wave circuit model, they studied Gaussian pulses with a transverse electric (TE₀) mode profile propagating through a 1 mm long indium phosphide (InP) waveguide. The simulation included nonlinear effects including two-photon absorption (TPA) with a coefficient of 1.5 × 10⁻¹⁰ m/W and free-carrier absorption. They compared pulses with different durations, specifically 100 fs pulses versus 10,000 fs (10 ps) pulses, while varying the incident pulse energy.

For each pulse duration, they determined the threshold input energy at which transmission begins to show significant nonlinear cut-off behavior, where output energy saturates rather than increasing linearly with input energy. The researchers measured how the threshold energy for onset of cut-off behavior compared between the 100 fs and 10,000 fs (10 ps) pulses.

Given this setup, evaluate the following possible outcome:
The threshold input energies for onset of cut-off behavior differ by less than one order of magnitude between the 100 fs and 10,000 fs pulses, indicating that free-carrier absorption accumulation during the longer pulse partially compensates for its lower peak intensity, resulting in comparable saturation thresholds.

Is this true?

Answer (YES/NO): NO